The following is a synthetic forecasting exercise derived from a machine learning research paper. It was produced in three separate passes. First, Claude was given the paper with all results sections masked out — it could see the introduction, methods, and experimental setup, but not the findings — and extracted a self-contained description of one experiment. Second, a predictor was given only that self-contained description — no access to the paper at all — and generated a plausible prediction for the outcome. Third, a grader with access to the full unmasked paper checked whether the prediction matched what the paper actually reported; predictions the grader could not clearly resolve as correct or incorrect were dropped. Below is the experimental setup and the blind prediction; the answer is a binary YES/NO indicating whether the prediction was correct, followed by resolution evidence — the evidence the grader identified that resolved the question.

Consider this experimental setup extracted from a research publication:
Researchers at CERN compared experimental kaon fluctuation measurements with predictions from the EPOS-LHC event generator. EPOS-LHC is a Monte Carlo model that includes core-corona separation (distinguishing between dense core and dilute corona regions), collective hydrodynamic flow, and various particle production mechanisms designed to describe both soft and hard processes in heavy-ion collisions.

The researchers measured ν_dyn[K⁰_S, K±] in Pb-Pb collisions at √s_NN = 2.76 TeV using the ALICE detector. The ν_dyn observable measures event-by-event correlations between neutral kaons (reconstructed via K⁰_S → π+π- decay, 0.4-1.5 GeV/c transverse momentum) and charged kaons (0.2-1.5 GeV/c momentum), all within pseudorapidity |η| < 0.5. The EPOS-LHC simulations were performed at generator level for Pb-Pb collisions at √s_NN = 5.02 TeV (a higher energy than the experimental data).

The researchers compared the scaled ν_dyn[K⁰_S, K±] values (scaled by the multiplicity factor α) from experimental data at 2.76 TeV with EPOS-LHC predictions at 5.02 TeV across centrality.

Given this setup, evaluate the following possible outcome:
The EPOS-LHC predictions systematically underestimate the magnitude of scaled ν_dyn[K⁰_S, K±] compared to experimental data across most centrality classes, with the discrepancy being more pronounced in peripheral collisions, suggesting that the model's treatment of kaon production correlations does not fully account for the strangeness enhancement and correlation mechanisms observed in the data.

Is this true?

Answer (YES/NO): NO